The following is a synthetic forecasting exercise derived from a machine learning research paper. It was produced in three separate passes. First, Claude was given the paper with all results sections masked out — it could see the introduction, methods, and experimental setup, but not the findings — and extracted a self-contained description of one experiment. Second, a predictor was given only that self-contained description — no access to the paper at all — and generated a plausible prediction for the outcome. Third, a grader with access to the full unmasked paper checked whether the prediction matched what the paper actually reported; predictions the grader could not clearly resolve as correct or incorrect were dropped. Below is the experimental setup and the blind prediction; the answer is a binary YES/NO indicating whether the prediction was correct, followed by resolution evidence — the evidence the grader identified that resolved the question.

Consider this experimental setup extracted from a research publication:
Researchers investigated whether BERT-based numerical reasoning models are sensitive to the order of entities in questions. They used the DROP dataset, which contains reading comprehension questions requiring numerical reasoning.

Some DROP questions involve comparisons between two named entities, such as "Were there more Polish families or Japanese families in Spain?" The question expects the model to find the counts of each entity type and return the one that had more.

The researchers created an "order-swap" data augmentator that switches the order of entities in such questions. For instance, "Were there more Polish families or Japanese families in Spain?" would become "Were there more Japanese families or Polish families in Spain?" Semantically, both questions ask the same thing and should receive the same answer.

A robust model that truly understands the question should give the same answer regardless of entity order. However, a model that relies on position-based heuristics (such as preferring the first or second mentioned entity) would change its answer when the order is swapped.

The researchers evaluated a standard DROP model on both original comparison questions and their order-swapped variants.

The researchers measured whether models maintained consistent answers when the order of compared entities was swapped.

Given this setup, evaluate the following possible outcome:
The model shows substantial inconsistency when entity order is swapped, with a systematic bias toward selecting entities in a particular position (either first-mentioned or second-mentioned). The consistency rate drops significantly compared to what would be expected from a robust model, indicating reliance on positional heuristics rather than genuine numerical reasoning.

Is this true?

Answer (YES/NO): YES